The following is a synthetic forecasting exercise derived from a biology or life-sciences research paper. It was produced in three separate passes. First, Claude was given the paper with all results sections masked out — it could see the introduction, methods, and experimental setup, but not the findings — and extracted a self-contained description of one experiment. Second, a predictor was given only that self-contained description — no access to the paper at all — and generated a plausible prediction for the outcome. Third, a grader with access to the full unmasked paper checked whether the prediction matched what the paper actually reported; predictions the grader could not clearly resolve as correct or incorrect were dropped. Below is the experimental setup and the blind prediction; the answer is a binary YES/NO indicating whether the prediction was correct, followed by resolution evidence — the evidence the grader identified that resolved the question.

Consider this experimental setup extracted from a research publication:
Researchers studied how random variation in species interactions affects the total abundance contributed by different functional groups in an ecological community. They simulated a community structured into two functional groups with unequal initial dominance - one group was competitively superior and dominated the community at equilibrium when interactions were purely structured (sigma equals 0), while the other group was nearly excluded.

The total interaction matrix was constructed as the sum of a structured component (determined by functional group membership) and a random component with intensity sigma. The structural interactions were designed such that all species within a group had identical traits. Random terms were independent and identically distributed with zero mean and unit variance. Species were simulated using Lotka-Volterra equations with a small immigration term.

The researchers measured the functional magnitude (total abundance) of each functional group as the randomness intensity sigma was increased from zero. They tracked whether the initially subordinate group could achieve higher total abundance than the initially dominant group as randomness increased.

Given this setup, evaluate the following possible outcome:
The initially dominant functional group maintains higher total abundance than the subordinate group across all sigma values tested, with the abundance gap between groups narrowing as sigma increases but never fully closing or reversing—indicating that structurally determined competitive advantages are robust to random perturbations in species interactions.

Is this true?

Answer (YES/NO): NO